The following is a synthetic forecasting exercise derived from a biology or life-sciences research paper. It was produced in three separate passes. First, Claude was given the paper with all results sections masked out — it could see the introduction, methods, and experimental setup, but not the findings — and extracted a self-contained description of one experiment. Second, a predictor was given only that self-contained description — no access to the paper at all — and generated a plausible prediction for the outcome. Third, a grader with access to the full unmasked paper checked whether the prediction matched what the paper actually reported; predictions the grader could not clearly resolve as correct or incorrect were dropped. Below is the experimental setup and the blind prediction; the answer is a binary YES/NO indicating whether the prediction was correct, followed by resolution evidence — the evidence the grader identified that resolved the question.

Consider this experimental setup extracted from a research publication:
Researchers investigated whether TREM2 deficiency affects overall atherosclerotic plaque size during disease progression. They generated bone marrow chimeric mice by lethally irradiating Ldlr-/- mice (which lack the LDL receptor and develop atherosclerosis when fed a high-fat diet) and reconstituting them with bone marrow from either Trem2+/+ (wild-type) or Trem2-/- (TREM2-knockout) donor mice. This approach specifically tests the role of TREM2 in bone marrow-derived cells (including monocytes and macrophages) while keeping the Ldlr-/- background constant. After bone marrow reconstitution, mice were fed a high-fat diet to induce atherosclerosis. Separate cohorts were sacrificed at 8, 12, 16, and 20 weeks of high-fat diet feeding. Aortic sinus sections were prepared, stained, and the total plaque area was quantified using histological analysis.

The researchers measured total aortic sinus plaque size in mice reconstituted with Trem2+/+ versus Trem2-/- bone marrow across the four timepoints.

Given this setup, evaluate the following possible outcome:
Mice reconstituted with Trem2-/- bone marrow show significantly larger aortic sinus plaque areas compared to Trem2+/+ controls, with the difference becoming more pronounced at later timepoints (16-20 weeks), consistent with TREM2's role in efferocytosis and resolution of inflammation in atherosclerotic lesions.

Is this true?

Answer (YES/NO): NO